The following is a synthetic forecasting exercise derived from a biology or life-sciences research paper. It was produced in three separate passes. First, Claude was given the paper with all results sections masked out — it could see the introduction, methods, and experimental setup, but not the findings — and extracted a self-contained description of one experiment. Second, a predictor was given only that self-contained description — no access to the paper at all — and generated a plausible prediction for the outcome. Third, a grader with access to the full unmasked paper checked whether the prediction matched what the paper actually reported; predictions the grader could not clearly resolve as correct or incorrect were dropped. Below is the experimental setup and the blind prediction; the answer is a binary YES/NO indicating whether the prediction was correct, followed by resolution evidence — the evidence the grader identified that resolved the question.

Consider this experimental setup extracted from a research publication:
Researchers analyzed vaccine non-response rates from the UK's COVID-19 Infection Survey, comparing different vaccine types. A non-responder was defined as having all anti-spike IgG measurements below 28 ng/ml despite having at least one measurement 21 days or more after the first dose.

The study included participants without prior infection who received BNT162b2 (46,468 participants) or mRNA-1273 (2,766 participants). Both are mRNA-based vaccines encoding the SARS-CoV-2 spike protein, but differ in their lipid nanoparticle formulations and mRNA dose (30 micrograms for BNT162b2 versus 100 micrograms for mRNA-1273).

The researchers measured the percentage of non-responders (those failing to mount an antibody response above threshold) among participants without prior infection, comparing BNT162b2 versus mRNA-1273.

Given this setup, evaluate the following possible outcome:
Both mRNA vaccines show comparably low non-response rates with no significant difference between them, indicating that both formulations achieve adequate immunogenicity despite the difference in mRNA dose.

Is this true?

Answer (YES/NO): NO